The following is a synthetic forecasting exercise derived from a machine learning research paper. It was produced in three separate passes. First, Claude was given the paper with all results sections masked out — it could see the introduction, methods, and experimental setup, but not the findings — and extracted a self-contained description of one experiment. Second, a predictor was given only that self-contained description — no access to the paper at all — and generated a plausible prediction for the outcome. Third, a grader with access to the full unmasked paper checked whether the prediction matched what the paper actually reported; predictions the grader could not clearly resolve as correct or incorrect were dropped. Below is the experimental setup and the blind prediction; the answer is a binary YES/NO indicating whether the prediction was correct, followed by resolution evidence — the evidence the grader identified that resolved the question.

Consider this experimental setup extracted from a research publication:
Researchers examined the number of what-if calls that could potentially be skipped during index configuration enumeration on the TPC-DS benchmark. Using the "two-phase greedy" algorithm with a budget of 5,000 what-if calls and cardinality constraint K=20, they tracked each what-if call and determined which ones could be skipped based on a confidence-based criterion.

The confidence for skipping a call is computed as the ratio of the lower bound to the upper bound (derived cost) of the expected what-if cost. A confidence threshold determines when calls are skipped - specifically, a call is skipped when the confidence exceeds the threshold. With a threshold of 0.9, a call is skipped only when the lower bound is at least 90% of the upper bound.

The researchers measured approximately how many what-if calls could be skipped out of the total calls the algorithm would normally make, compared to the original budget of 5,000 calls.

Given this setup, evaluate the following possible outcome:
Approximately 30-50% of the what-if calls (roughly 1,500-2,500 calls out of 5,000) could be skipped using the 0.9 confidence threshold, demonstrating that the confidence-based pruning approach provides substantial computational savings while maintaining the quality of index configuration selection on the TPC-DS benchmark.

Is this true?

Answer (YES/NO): NO